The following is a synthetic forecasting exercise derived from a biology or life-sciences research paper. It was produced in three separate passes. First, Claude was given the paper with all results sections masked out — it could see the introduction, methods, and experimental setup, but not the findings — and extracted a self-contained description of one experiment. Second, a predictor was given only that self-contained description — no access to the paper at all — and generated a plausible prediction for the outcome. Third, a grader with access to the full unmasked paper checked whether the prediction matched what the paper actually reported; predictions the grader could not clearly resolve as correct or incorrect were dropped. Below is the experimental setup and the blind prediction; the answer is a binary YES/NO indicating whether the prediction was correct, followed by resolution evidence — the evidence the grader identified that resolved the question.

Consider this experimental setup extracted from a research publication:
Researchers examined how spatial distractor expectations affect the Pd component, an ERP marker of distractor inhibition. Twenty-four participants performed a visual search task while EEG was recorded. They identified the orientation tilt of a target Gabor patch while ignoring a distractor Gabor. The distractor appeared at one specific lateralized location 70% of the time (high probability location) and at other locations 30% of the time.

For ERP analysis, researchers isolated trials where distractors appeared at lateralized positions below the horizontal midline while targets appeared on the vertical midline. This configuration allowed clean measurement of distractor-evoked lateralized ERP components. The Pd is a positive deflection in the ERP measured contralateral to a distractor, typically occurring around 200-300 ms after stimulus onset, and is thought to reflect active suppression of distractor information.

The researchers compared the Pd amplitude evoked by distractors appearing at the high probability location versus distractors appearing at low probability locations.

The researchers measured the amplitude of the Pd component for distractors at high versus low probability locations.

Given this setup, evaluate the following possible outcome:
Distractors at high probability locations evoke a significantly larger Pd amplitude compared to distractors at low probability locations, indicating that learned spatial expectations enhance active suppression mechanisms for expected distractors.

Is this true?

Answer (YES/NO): NO